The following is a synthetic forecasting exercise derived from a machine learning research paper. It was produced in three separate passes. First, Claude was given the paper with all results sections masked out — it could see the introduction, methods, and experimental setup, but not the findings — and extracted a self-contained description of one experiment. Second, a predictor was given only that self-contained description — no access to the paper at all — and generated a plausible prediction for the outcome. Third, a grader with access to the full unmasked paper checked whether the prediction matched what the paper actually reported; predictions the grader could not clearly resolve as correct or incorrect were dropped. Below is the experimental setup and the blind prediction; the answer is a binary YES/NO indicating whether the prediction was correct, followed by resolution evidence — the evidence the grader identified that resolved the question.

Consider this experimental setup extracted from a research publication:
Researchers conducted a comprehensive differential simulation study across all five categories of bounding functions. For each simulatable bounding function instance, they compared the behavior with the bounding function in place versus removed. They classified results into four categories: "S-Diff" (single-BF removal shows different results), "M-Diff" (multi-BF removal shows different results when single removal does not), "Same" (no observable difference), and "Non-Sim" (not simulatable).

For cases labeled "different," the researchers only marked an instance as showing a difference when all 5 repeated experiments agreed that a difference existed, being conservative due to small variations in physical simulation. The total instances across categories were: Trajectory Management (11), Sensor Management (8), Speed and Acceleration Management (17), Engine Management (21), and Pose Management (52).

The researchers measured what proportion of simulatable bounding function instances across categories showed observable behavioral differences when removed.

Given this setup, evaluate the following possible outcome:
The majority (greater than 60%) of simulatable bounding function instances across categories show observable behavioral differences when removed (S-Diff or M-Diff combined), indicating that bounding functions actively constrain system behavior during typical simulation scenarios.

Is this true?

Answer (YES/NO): NO